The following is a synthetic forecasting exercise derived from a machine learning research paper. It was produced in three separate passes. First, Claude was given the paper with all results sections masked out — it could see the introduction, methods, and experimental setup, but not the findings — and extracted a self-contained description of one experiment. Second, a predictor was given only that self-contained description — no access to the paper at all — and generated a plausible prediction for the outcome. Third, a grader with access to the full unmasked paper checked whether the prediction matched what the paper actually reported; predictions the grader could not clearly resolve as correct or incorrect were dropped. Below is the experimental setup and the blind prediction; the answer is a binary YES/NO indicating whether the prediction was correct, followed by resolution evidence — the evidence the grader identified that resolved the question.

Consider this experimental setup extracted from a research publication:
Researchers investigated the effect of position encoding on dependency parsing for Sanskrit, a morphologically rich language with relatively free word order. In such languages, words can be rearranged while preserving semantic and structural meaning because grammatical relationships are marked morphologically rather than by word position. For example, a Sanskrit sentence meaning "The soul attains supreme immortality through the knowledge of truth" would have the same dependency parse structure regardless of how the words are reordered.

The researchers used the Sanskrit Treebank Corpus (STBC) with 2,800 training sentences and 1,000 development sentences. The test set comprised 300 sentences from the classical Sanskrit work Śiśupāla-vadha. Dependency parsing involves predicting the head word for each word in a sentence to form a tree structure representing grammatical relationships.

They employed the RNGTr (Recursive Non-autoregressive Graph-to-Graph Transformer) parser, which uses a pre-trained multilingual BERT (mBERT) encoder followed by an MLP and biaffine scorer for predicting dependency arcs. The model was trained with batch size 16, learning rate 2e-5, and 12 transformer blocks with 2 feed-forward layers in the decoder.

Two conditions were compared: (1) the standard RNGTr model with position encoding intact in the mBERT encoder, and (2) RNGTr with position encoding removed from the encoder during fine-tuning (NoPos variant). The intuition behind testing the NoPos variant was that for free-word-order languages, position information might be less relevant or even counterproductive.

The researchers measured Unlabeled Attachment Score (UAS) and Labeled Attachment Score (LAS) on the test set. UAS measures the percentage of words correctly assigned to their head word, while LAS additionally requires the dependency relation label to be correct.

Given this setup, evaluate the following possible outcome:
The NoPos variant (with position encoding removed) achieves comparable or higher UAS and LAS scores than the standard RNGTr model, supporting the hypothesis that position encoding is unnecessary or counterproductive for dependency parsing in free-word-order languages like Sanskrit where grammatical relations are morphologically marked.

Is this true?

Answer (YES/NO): NO